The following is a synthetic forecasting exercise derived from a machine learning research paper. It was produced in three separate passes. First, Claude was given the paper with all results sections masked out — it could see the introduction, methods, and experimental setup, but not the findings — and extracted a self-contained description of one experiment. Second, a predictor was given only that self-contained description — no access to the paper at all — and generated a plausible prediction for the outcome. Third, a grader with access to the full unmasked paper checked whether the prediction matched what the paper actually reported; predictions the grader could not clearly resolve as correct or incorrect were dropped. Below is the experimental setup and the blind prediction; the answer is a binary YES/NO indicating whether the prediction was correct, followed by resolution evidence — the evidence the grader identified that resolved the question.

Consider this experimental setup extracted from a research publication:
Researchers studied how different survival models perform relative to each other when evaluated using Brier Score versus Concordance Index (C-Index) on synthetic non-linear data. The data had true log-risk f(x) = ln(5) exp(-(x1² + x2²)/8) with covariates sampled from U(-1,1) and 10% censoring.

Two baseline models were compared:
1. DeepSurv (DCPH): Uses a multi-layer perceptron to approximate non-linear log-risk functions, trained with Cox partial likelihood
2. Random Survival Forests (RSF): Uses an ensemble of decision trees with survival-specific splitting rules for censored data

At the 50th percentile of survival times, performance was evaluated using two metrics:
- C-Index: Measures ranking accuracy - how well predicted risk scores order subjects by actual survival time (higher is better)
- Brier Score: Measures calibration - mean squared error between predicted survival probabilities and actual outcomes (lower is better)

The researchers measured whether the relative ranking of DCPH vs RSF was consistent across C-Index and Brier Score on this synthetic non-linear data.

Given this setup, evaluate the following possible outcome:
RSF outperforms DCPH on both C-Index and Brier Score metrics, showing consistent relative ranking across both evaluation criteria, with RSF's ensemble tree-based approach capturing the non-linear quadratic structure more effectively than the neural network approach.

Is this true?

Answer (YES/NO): NO